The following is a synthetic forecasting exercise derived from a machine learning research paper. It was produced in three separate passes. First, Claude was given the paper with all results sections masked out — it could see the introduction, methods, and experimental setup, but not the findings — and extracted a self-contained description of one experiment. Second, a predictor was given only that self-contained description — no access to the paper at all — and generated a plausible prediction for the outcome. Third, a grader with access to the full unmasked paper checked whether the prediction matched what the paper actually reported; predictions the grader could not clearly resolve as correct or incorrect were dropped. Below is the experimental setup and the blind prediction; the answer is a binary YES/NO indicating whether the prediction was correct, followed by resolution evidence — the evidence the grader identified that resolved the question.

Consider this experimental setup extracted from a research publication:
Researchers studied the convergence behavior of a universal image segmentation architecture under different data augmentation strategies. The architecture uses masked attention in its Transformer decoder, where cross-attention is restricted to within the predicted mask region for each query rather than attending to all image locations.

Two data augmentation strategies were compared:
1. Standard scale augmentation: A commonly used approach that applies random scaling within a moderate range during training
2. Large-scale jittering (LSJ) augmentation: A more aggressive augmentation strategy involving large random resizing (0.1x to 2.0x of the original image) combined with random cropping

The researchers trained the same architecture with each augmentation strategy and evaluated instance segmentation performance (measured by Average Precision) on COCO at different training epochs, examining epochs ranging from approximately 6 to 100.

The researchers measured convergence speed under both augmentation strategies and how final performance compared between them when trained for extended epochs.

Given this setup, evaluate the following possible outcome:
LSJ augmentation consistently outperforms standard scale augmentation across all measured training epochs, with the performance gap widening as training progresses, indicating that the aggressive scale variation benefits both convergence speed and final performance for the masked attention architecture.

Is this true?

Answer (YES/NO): NO